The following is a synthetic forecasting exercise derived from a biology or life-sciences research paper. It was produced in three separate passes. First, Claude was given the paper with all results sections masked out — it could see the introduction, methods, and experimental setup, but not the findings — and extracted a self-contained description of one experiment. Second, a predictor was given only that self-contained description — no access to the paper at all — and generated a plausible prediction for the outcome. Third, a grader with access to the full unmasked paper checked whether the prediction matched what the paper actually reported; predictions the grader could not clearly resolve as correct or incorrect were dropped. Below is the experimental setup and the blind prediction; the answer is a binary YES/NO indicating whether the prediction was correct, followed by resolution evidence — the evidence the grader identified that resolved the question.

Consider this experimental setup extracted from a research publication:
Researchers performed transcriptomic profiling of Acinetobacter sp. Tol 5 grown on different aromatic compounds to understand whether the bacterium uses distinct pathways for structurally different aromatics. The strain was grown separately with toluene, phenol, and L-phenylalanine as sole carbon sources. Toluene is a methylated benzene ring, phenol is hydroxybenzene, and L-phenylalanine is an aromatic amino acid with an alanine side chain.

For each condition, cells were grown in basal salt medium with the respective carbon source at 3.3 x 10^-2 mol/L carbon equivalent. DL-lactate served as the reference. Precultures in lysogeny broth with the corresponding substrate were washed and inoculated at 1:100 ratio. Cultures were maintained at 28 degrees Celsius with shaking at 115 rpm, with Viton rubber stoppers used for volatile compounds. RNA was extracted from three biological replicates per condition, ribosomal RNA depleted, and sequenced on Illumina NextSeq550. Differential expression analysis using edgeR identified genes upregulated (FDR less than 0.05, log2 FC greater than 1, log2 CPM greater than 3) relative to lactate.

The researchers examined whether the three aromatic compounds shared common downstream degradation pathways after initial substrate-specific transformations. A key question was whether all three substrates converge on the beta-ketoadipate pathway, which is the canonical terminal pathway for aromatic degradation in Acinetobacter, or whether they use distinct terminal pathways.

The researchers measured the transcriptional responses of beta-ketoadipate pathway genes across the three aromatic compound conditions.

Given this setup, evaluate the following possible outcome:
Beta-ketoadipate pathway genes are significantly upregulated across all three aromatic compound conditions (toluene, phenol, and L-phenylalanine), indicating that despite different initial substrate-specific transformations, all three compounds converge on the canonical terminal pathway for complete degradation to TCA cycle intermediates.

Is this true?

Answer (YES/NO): NO